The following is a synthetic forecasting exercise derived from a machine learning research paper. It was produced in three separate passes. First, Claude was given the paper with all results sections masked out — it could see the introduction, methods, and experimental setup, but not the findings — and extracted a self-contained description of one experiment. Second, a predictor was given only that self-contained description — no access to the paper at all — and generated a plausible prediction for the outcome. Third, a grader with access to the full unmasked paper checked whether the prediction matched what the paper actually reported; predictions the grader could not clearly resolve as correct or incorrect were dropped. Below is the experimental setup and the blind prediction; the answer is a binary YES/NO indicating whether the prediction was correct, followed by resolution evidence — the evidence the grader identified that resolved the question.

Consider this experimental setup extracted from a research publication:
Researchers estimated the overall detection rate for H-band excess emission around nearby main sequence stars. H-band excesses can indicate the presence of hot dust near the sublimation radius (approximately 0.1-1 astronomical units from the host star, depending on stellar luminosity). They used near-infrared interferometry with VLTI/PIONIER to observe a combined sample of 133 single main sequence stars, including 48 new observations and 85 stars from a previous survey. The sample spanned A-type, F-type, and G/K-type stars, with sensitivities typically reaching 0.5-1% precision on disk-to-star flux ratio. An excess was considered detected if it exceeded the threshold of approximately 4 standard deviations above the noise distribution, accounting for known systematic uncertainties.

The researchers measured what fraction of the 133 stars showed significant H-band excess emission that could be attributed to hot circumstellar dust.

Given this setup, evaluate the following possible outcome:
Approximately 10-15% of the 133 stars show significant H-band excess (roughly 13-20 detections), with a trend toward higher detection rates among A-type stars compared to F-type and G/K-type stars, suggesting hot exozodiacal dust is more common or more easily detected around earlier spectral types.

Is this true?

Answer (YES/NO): NO